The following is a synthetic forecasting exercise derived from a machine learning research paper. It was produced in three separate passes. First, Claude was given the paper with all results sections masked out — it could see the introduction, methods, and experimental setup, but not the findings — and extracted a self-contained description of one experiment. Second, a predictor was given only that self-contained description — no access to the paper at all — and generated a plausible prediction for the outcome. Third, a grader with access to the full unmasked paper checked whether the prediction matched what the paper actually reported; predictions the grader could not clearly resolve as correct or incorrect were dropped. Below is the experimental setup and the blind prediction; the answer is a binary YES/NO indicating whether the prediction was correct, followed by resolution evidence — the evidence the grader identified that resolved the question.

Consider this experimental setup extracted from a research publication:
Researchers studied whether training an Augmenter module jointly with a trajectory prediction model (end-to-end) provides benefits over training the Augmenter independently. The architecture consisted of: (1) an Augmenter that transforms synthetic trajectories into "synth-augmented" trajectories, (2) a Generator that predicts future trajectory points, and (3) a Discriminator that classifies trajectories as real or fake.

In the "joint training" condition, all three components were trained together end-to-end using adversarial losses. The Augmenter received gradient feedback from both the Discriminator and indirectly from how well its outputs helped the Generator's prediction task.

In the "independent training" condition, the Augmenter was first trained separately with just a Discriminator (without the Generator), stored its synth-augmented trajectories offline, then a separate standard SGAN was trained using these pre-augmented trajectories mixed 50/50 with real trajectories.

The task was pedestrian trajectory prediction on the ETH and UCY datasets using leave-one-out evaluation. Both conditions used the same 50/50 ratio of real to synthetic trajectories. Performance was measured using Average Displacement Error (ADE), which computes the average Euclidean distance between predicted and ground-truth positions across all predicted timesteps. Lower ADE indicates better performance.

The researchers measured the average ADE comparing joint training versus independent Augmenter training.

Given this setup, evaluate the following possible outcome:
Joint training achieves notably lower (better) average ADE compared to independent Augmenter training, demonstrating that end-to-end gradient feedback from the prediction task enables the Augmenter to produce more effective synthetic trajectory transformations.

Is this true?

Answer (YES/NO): YES